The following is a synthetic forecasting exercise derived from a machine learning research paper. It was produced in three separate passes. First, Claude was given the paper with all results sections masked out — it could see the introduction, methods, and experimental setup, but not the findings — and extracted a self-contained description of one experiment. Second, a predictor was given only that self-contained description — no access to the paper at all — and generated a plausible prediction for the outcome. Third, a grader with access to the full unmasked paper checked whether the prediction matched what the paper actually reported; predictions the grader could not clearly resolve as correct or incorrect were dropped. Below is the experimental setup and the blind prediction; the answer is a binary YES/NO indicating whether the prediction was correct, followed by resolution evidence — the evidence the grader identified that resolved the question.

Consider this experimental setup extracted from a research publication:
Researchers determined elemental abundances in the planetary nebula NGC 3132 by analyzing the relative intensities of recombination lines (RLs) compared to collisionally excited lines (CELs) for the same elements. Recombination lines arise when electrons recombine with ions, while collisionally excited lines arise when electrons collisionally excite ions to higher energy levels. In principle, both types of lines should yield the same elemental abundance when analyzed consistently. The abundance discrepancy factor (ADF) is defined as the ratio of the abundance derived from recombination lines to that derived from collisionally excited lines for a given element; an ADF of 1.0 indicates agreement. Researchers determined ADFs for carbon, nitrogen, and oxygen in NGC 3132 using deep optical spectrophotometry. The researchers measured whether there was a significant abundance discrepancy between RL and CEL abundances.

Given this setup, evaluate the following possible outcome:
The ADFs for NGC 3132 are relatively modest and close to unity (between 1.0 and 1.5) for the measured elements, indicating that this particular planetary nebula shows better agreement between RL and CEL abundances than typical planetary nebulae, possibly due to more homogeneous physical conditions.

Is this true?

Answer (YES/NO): NO